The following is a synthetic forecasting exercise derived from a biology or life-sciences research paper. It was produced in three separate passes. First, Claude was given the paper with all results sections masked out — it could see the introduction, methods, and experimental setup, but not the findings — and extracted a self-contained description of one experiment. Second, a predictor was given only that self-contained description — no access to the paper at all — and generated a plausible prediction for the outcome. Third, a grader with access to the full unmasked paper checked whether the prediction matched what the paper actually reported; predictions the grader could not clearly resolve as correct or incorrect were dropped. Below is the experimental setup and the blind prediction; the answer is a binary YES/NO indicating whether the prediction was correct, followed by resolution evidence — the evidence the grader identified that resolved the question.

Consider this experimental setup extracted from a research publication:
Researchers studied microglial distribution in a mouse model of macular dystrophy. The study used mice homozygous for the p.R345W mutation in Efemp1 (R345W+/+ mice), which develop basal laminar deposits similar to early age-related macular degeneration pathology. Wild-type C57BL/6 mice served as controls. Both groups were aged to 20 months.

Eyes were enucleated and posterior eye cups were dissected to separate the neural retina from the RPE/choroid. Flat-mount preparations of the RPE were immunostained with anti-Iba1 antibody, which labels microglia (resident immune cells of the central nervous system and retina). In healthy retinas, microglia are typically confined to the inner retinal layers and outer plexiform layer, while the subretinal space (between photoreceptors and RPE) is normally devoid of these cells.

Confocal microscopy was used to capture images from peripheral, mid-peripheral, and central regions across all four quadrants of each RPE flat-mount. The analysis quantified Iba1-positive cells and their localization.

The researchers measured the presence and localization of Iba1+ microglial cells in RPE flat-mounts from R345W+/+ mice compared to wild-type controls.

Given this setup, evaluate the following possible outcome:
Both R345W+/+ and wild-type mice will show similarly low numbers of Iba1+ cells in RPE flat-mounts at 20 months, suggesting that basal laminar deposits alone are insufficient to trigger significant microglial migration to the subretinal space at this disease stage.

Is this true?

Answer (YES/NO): NO